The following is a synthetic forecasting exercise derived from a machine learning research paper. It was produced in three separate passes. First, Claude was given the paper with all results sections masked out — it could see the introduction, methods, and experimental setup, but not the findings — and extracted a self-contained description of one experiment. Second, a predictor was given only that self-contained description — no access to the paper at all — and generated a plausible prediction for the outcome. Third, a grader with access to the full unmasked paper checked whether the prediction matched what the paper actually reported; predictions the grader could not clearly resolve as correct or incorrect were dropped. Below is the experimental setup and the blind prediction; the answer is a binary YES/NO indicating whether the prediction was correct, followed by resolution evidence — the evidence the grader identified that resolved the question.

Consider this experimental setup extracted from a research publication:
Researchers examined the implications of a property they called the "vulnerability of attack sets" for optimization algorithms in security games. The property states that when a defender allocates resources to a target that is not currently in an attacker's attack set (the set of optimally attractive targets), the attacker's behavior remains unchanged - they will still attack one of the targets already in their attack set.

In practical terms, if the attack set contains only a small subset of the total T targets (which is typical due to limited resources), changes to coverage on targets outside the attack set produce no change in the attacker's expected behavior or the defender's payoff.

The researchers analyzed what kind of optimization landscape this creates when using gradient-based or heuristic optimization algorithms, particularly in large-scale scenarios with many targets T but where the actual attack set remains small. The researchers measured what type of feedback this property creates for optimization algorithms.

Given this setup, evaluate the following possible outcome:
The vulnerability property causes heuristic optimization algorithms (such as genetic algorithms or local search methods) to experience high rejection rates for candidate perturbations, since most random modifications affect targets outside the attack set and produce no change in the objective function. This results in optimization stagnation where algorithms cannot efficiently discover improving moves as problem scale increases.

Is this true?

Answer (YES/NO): NO